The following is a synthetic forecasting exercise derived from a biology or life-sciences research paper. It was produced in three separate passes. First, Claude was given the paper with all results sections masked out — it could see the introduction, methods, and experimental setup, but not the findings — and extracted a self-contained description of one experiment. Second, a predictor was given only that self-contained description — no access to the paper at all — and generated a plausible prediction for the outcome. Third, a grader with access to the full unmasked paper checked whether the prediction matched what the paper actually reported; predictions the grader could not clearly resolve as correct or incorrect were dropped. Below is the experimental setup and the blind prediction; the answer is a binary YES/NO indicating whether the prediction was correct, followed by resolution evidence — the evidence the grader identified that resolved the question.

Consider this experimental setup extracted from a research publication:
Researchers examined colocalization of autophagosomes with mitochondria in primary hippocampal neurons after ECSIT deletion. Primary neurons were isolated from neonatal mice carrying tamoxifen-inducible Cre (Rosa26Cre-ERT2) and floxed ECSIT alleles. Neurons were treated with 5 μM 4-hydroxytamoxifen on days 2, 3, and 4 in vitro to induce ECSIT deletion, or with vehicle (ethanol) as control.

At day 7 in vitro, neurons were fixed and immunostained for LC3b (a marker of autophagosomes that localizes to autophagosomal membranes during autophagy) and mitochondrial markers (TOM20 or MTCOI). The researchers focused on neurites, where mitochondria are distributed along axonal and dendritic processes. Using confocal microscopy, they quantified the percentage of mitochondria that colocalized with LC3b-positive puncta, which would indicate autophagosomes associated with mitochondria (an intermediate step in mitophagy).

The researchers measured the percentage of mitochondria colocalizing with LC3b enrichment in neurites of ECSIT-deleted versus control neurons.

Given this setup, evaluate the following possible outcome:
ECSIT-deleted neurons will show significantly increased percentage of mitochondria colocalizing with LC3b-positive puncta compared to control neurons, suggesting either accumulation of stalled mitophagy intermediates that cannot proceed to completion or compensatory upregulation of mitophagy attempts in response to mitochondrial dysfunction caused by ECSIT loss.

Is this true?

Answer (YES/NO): YES